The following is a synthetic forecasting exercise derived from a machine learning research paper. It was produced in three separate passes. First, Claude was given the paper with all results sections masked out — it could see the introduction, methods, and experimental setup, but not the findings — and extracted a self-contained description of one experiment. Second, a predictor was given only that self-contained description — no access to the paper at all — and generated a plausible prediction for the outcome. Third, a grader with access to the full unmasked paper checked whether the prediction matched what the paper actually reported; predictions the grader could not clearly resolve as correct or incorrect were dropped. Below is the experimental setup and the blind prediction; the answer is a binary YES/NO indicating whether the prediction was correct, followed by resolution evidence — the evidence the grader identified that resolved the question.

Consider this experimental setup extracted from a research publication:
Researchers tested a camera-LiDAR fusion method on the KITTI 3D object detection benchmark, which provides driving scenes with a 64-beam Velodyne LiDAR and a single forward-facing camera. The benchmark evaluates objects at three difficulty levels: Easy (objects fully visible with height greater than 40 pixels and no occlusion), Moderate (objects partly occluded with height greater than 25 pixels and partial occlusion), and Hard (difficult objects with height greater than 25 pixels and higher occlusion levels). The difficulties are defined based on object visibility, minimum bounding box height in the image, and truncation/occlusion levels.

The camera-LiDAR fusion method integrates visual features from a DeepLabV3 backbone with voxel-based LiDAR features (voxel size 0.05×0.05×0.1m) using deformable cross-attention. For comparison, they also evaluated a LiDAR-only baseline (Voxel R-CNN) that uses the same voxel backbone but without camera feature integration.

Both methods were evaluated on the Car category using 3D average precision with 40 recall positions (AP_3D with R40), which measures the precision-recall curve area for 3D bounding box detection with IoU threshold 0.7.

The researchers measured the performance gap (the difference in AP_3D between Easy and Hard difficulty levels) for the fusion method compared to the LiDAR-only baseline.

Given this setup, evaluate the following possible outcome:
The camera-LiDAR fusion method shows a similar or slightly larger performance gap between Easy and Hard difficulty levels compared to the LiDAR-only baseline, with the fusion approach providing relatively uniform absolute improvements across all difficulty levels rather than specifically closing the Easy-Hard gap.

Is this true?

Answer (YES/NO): NO